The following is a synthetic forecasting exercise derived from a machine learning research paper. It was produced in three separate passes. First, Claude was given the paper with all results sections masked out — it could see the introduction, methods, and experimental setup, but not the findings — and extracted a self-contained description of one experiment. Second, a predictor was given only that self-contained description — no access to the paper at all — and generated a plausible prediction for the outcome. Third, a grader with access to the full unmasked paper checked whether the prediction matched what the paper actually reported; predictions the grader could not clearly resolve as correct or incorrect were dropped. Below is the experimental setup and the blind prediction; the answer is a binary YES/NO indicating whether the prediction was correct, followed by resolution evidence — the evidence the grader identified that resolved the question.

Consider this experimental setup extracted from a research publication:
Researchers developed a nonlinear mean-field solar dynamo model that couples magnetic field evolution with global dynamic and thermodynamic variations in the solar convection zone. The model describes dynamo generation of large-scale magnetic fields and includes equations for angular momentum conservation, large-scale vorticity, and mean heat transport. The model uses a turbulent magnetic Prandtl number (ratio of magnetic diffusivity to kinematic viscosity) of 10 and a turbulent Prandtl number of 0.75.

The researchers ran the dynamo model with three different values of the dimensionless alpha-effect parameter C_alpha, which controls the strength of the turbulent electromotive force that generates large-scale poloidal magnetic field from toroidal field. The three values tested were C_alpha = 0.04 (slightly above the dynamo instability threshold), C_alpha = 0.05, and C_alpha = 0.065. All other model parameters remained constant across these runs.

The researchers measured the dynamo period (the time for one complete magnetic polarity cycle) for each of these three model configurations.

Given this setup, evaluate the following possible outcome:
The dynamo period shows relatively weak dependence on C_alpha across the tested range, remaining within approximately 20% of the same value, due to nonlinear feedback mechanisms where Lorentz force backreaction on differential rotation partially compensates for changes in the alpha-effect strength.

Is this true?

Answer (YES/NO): NO